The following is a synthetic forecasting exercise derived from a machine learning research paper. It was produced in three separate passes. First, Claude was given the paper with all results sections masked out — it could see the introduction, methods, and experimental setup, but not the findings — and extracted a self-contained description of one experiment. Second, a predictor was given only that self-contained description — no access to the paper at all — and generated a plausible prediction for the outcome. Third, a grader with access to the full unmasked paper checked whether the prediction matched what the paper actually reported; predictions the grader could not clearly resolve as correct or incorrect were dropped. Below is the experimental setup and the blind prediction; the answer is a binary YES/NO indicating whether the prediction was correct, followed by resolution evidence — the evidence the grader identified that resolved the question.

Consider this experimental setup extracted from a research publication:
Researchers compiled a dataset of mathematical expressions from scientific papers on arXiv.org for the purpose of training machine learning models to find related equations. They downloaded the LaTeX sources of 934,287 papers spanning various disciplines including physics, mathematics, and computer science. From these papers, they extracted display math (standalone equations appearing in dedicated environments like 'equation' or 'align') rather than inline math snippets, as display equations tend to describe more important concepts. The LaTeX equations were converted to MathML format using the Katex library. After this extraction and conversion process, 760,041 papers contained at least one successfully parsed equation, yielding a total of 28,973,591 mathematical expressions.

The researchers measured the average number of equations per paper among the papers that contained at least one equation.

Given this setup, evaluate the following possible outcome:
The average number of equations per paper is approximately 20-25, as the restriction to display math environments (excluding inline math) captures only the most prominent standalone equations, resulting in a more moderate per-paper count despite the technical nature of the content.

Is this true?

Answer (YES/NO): NO